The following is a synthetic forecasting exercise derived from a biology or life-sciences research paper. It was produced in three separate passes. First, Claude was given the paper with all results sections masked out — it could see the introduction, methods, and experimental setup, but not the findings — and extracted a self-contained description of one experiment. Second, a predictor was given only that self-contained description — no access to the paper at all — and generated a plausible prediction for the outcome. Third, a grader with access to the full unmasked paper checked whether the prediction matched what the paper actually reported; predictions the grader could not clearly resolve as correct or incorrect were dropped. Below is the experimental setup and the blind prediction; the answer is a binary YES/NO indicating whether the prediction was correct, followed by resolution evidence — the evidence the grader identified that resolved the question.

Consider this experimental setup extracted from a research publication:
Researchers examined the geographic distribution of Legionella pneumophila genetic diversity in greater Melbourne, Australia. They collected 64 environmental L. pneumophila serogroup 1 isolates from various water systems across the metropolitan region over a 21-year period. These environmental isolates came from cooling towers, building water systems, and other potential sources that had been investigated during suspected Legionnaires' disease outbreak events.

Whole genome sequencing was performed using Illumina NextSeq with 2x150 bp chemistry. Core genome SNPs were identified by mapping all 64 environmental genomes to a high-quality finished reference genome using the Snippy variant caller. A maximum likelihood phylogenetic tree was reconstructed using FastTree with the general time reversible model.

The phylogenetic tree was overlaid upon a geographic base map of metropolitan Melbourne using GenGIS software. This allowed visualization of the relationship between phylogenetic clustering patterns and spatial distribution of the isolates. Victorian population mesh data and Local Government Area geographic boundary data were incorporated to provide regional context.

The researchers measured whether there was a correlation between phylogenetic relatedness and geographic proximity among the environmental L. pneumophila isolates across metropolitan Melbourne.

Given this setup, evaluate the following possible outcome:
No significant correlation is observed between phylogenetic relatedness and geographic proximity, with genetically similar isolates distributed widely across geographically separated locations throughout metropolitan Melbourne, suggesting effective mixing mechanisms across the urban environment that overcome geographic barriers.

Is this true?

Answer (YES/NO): NO